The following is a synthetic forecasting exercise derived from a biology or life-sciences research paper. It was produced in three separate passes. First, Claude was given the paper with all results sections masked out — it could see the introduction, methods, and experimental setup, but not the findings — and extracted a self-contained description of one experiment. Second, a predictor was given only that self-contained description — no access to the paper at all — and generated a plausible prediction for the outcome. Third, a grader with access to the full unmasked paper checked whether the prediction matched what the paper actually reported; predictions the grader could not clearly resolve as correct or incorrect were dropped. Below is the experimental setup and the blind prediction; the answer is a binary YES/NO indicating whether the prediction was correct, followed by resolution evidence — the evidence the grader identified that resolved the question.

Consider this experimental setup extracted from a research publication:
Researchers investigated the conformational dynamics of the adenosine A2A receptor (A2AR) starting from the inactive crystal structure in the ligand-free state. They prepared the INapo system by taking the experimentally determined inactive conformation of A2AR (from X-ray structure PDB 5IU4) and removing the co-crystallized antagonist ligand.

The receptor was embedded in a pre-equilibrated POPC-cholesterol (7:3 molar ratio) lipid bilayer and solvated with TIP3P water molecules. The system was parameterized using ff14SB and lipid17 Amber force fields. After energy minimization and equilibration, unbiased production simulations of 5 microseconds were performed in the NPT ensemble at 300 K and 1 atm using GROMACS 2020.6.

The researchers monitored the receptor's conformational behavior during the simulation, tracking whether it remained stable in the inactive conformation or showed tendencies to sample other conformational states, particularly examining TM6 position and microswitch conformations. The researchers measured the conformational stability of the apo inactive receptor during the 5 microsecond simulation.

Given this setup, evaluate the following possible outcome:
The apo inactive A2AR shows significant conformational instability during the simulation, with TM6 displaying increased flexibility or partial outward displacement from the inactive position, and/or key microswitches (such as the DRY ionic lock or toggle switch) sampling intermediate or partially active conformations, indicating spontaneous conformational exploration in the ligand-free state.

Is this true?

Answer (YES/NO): NO